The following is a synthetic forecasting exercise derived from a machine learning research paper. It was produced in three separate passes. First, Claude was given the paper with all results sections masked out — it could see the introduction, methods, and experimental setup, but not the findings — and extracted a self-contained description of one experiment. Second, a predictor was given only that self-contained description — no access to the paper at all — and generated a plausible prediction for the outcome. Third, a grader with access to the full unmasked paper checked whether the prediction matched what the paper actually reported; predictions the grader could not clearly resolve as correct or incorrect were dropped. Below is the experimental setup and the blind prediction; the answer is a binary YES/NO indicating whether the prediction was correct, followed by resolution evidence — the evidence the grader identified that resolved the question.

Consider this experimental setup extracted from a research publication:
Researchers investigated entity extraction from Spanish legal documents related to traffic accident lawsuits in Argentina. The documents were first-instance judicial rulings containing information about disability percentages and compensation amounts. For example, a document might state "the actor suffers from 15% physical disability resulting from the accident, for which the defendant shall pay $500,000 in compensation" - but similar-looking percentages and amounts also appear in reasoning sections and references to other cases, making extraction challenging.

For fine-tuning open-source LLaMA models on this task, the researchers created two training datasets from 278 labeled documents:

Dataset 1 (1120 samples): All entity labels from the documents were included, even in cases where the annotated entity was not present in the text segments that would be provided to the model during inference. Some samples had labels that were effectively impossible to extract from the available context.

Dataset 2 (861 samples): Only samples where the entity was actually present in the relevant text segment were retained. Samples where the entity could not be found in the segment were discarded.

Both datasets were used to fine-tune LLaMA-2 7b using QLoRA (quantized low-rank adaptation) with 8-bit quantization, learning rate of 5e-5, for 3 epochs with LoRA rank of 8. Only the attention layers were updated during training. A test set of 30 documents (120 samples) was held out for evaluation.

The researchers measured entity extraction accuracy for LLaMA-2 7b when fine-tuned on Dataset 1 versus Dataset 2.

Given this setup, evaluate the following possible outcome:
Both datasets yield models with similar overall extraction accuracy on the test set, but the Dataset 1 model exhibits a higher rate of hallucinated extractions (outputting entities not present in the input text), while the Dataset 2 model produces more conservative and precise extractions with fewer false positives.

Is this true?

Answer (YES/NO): NO